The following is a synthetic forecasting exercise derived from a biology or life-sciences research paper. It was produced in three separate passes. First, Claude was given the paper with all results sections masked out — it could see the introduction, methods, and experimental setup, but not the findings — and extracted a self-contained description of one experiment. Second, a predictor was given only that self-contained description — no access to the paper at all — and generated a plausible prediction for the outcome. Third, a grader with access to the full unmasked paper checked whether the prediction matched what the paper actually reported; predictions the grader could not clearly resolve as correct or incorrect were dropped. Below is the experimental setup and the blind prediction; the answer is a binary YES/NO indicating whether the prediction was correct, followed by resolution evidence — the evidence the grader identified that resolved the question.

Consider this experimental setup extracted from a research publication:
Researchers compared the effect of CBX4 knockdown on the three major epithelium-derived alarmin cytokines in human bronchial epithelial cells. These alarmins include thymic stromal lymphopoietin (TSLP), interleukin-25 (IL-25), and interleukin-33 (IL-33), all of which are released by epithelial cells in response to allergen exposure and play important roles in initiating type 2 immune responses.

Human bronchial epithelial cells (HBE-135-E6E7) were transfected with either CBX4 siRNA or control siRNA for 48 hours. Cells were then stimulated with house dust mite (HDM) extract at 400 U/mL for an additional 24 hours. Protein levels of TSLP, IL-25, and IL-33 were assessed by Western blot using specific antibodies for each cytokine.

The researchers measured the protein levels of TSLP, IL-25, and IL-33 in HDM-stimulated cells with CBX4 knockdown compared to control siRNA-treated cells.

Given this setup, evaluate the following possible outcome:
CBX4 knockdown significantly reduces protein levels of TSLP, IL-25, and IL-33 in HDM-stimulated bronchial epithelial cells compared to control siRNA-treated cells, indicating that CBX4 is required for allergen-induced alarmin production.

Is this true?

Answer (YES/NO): NO